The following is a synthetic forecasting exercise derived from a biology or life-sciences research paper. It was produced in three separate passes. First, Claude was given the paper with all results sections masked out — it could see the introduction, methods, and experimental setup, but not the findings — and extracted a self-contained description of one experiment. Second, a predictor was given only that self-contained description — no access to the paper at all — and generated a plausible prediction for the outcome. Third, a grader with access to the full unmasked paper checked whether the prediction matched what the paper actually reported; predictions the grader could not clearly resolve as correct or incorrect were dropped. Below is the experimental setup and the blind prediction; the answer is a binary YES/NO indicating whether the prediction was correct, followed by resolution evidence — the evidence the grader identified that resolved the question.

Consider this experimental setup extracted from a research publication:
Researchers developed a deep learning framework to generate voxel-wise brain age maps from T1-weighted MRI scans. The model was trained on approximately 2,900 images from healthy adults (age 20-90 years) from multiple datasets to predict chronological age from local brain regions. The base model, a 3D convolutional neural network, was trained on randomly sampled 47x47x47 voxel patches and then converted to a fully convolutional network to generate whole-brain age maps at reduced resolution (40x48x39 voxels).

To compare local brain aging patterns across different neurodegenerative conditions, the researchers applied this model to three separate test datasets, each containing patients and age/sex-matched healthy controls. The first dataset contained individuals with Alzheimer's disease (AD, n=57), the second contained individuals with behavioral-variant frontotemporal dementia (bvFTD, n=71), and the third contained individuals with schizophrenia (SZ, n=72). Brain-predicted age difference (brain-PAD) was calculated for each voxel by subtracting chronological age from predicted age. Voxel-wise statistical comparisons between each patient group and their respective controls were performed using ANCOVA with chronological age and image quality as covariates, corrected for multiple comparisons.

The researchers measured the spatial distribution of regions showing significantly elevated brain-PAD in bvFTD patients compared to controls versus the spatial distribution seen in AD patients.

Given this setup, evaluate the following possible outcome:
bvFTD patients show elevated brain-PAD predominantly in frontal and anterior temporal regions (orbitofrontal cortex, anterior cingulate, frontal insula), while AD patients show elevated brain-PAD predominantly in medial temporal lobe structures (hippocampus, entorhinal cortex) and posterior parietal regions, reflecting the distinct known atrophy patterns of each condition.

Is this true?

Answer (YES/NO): NO